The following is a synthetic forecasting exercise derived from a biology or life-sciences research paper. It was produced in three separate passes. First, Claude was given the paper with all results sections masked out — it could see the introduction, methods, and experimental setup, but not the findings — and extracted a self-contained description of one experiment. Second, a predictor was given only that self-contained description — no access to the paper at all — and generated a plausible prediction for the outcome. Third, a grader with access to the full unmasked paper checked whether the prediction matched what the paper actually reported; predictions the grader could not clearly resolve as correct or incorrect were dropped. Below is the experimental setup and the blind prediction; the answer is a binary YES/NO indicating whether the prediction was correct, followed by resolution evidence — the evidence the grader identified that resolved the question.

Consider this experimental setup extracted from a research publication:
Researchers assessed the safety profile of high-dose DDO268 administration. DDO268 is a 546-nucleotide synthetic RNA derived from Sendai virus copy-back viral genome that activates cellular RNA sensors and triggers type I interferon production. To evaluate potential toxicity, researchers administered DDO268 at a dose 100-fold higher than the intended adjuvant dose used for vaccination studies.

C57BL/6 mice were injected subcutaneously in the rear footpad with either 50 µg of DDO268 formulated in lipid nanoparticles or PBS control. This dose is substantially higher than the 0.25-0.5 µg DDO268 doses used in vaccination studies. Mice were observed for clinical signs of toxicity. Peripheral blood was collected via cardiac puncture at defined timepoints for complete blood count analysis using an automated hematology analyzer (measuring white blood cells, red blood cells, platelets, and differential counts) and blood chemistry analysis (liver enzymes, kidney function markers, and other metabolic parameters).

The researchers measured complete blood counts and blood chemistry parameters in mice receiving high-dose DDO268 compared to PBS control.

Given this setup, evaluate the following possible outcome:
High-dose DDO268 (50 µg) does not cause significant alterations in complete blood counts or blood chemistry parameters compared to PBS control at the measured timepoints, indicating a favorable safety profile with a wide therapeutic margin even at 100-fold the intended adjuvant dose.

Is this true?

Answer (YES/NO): YES